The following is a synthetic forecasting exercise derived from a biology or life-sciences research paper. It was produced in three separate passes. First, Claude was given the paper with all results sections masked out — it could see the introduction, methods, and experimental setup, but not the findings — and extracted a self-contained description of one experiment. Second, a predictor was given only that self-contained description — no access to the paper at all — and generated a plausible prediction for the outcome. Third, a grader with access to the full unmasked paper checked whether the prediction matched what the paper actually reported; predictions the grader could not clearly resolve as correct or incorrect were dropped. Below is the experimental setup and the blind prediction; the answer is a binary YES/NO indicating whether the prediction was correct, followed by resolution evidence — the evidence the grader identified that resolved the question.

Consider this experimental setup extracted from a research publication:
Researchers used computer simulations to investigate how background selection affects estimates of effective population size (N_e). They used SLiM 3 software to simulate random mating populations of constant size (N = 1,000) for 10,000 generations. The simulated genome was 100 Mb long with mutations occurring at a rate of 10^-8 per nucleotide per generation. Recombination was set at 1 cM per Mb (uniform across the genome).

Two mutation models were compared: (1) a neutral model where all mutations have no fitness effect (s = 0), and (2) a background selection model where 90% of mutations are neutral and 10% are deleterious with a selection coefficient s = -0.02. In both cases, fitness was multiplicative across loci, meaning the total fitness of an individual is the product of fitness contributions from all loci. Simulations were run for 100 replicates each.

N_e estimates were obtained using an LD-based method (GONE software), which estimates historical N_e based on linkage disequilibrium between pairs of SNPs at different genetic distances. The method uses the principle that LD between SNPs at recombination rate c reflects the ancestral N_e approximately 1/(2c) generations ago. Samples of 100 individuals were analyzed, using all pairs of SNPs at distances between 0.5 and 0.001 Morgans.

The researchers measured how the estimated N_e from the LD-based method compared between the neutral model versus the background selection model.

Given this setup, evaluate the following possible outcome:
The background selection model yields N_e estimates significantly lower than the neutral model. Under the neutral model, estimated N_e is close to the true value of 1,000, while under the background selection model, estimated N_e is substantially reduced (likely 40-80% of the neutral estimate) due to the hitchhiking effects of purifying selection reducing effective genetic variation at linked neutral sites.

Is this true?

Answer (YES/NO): NO